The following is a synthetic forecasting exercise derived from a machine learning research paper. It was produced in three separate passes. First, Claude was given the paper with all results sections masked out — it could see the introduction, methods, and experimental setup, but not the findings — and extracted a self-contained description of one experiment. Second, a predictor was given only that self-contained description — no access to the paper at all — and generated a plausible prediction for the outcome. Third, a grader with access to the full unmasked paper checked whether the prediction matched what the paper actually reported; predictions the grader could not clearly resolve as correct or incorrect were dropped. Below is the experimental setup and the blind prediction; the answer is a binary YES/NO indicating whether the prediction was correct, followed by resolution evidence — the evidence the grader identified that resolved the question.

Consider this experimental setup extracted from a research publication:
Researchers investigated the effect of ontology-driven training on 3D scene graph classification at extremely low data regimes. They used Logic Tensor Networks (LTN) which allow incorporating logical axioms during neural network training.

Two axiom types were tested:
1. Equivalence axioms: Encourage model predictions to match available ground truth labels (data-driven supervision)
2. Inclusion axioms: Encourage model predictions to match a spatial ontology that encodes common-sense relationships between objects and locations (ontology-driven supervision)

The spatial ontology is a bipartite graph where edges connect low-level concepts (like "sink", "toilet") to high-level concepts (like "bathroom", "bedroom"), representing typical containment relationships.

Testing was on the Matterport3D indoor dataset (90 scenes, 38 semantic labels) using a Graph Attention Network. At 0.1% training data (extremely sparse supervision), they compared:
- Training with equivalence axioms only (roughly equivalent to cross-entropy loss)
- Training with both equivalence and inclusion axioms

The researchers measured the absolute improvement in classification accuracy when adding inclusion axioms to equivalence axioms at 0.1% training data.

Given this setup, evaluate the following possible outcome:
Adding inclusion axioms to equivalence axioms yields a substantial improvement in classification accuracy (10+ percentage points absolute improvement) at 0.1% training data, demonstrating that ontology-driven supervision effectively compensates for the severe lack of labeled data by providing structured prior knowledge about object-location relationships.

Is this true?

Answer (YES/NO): YES